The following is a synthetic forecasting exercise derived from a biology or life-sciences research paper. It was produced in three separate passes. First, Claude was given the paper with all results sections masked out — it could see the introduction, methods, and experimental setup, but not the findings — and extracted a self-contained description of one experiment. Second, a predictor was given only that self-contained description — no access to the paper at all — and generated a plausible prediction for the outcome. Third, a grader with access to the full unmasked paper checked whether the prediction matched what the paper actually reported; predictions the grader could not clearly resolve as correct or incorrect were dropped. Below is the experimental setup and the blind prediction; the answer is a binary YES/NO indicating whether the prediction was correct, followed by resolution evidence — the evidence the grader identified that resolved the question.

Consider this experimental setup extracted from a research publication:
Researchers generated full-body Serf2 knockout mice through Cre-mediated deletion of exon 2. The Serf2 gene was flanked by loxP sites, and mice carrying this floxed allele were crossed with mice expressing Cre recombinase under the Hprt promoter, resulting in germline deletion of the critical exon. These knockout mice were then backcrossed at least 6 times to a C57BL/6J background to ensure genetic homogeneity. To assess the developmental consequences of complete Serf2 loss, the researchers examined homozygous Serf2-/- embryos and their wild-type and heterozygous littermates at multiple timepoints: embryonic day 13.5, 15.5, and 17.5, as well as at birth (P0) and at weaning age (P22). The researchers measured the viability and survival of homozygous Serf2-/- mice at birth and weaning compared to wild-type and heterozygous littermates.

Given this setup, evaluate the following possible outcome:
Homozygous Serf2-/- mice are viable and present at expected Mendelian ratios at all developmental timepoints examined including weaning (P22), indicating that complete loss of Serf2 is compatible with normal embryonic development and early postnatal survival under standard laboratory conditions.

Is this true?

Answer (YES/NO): NO